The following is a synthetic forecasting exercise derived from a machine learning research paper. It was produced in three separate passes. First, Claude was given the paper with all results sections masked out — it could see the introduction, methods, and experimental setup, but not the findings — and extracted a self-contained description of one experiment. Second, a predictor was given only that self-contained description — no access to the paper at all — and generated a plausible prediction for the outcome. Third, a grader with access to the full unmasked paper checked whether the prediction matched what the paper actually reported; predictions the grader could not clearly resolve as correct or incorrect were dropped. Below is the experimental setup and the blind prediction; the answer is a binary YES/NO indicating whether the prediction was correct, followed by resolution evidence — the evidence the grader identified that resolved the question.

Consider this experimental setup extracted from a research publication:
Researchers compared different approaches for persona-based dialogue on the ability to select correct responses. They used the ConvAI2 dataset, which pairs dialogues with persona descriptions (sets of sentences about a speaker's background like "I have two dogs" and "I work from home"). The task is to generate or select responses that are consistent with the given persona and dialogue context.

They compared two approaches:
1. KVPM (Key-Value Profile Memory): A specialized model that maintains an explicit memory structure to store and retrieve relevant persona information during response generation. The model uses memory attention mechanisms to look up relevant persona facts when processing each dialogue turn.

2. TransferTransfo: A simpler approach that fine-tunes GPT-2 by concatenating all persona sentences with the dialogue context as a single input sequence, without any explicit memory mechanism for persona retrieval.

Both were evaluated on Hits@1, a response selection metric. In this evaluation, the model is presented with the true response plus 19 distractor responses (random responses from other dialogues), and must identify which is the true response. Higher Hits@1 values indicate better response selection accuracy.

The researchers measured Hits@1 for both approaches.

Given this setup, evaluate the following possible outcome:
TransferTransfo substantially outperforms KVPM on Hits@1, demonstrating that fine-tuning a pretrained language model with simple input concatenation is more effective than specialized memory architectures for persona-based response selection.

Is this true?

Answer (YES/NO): YES